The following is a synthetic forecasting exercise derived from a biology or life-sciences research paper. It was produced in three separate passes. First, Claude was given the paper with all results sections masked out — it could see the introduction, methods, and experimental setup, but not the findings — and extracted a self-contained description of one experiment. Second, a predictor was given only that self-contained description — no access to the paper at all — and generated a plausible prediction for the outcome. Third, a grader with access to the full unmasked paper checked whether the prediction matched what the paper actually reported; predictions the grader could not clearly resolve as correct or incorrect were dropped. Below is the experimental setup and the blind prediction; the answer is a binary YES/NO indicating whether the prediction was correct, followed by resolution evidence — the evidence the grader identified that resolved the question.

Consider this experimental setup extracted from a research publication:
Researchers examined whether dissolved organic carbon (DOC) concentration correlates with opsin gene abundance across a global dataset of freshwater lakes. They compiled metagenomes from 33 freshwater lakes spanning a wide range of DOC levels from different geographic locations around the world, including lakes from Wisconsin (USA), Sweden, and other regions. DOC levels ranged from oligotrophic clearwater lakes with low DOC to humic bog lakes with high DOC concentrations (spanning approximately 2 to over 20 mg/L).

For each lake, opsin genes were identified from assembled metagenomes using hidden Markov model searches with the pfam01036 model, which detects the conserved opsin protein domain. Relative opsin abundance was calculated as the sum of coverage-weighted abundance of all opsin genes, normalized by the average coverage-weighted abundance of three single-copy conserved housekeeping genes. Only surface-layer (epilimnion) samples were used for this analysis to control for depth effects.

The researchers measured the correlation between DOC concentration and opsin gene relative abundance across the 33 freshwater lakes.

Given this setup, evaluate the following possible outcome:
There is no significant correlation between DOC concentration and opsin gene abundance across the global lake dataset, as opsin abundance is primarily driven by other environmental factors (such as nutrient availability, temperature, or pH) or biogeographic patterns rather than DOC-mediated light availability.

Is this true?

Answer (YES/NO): NO